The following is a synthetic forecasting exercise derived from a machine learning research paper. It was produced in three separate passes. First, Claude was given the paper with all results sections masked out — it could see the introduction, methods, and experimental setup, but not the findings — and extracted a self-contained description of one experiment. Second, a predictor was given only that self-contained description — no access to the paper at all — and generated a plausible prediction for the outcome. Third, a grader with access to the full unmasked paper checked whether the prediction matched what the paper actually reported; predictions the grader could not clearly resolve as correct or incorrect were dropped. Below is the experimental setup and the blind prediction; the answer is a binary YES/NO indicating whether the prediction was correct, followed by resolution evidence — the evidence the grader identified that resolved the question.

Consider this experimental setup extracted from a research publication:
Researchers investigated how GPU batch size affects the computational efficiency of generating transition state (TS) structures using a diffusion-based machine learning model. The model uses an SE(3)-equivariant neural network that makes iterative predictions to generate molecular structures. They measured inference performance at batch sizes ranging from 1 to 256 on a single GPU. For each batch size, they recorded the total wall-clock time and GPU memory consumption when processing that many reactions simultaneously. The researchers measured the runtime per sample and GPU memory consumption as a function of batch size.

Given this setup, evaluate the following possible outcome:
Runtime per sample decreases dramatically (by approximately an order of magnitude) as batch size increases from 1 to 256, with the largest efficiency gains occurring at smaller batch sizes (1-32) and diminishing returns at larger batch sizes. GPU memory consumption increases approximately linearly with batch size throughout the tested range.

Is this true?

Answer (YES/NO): NO